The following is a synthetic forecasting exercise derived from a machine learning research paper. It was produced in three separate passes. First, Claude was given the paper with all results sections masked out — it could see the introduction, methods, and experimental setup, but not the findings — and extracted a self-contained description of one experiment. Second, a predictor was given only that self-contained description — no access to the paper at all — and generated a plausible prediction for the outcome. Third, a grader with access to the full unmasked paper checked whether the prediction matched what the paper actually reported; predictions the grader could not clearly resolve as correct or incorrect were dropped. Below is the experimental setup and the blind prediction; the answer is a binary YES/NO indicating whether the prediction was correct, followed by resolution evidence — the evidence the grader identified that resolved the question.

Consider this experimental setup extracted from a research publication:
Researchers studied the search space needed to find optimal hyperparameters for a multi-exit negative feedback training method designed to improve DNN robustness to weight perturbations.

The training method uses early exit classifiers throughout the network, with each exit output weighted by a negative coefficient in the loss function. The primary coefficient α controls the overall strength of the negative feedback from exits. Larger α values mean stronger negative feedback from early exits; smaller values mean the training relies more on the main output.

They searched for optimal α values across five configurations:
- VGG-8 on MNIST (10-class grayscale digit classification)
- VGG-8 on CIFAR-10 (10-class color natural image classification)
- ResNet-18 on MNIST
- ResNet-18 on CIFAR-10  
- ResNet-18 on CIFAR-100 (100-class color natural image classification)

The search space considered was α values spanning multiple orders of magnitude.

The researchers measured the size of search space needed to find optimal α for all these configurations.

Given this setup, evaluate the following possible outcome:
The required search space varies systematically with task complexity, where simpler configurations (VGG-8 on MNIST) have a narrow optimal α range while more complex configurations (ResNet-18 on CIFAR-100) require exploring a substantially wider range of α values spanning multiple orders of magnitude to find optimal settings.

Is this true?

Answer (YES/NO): NO